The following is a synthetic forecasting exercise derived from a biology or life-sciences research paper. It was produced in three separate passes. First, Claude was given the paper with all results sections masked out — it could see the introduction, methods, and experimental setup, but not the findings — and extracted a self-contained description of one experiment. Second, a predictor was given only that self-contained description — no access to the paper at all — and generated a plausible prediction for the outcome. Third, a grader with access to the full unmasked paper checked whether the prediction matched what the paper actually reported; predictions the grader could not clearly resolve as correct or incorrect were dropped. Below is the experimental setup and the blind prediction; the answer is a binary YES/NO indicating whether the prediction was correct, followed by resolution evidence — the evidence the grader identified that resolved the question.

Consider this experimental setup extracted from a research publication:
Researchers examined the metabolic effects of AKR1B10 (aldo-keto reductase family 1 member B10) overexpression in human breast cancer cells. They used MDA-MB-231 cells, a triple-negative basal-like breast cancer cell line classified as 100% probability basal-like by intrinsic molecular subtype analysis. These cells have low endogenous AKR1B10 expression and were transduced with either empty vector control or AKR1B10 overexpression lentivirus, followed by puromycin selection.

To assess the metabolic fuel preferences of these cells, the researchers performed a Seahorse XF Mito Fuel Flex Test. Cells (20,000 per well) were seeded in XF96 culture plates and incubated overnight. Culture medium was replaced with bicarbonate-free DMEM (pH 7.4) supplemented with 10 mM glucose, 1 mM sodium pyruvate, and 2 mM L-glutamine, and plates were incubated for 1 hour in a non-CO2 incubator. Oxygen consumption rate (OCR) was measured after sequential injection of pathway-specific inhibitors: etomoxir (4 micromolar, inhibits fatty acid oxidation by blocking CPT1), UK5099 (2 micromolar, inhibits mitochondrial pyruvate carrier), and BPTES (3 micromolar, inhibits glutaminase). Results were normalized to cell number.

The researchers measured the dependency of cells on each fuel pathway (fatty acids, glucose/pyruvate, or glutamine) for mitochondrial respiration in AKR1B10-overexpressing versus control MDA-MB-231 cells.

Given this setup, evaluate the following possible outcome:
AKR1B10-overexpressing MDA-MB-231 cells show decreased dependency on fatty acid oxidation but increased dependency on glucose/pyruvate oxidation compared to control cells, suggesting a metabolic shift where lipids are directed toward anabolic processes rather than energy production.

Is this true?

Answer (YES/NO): NO